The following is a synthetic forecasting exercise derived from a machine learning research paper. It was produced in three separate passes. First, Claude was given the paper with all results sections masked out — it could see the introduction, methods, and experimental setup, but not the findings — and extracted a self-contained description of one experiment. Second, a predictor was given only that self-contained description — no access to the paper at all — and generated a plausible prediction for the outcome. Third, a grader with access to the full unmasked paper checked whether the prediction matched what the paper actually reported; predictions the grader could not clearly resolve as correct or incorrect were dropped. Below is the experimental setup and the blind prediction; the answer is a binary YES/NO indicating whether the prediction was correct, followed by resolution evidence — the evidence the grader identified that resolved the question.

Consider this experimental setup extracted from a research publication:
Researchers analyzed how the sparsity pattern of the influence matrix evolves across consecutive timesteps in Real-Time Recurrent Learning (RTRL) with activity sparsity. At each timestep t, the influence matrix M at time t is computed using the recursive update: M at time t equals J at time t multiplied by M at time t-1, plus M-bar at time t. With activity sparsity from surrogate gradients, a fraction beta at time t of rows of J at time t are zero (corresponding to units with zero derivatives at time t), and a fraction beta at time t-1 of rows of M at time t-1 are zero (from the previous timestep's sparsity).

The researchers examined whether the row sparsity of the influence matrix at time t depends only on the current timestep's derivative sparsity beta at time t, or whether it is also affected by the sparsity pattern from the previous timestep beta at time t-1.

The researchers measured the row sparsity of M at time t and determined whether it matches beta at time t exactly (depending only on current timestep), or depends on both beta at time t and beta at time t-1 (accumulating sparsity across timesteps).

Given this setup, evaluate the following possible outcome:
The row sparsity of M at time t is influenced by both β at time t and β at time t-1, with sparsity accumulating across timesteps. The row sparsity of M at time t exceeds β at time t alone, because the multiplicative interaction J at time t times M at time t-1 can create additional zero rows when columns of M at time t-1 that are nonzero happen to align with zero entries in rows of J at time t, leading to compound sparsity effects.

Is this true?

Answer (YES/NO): NO